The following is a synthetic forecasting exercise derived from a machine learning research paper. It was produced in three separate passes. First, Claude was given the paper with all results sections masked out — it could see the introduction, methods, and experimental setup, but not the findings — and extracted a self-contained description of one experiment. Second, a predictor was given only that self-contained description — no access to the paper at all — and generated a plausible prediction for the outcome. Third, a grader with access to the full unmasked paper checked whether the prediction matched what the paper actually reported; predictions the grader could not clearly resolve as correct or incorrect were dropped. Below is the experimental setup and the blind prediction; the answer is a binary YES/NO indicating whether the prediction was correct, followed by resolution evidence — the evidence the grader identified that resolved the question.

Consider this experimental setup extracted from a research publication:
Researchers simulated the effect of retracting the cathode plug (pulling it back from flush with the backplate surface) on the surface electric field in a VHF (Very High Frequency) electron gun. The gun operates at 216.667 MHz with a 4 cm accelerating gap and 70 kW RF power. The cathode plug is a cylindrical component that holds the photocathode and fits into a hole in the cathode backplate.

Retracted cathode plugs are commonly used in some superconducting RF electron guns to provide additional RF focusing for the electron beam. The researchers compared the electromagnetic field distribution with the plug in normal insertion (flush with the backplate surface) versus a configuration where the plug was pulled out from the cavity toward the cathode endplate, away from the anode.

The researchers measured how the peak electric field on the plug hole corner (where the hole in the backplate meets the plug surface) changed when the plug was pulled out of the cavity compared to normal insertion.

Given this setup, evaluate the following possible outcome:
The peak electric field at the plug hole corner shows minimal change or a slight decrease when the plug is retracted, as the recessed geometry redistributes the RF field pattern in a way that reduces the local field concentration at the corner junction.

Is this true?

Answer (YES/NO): NO